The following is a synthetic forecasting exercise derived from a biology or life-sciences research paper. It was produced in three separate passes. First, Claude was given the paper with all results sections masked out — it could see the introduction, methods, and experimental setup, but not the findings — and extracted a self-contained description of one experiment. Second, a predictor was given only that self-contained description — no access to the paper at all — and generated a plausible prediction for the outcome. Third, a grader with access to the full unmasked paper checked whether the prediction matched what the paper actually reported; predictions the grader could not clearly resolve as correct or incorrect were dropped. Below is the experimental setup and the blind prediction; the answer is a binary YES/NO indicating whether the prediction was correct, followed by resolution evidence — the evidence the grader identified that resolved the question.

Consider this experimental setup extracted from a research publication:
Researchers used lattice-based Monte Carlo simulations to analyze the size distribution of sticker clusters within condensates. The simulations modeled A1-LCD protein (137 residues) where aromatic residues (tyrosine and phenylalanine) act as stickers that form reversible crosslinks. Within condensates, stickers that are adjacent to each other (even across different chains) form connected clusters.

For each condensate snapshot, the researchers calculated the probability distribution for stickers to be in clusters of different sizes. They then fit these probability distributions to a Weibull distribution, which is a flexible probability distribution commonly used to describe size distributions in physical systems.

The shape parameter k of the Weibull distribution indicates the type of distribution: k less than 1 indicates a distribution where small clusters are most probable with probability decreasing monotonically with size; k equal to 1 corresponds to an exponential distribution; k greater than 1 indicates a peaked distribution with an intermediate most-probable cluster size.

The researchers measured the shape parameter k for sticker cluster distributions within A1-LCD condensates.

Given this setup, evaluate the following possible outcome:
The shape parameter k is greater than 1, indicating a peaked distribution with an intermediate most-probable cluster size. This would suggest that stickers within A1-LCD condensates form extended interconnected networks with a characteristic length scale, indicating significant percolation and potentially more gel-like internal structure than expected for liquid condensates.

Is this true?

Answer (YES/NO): NO